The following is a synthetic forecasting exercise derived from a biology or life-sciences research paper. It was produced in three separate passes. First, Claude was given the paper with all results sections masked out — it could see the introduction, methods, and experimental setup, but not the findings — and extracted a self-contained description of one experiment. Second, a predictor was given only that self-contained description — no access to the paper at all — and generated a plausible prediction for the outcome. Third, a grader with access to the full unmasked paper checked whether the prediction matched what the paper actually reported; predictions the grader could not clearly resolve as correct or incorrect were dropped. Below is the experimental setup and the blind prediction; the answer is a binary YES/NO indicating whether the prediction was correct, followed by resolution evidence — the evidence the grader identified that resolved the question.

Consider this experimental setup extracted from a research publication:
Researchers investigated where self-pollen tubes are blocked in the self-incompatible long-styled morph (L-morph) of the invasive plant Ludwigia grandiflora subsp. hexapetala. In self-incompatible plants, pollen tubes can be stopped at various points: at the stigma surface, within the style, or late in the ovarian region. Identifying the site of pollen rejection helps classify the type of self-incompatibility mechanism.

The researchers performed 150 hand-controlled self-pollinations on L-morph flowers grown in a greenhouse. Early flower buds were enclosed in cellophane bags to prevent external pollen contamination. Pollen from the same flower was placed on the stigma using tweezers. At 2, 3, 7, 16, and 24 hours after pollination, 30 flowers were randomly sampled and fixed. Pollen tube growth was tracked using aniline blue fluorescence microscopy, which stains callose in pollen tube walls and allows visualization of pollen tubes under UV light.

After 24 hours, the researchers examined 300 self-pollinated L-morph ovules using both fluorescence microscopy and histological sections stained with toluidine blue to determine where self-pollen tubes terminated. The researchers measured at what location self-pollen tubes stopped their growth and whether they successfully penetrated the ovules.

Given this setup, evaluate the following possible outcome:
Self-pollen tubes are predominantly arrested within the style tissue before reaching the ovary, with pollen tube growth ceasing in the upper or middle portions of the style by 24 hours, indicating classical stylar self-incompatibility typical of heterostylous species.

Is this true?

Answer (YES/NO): NO